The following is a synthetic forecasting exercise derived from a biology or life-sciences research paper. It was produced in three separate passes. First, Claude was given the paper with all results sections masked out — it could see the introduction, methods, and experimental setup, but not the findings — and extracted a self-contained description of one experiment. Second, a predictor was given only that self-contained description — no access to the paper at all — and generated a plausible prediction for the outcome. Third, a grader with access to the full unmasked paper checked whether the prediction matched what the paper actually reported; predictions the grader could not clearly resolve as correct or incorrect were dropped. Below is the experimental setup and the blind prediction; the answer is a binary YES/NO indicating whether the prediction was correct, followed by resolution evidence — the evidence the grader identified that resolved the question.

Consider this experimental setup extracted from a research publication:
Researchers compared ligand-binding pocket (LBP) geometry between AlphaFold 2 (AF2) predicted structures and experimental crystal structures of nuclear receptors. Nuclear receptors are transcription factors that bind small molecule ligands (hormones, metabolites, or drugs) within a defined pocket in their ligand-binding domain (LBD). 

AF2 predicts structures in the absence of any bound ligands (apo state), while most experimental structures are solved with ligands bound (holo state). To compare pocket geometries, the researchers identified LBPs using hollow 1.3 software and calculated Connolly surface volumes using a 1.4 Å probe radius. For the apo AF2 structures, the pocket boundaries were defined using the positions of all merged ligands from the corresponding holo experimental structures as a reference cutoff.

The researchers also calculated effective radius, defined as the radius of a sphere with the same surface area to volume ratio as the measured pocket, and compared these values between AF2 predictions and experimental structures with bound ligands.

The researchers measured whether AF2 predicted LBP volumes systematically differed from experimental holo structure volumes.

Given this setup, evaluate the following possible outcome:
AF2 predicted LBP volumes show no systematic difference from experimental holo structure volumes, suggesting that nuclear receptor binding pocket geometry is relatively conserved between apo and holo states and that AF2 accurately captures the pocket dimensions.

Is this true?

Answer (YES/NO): NO